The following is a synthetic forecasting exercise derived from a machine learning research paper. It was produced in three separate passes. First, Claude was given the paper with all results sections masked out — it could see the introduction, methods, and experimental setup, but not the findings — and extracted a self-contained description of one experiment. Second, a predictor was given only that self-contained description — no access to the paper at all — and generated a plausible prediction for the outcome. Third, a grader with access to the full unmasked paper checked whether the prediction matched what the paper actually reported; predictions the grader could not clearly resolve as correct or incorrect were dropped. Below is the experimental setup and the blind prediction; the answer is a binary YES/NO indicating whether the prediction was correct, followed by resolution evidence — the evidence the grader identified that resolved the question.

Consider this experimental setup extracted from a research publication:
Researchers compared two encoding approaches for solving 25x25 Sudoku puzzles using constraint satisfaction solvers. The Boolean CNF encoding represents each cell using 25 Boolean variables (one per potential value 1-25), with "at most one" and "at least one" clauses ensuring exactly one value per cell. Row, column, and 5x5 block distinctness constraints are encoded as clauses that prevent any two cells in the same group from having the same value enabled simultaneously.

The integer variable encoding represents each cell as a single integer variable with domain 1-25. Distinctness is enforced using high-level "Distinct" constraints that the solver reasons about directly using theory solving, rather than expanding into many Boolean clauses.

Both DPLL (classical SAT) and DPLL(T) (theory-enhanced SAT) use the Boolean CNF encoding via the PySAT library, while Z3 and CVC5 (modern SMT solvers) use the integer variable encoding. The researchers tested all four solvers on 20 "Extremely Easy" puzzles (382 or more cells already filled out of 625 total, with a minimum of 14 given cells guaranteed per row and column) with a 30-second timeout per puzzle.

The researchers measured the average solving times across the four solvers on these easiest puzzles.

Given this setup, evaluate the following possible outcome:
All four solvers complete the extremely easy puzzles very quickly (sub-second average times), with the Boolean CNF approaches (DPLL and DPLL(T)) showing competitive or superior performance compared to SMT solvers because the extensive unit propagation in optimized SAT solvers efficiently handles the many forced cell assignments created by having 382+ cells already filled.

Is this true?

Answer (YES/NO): NO